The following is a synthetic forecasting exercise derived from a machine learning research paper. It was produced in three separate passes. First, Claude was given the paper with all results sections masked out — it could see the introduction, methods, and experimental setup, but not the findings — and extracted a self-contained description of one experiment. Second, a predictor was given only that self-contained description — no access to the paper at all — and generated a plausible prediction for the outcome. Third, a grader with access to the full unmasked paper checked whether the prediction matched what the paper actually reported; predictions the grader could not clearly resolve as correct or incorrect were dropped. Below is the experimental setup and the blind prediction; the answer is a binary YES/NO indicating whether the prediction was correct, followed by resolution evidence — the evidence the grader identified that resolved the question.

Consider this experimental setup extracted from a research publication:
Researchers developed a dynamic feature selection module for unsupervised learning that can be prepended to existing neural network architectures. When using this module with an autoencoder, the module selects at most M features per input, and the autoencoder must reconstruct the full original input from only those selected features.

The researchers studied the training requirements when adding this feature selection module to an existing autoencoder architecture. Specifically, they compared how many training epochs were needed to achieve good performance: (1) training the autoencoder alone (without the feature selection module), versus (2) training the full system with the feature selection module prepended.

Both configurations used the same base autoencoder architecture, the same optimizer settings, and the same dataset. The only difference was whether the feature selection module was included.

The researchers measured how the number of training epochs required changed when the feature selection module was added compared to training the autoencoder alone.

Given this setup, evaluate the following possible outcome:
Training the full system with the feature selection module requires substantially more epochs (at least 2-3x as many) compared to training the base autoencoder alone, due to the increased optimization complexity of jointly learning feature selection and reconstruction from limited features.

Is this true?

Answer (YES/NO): YES